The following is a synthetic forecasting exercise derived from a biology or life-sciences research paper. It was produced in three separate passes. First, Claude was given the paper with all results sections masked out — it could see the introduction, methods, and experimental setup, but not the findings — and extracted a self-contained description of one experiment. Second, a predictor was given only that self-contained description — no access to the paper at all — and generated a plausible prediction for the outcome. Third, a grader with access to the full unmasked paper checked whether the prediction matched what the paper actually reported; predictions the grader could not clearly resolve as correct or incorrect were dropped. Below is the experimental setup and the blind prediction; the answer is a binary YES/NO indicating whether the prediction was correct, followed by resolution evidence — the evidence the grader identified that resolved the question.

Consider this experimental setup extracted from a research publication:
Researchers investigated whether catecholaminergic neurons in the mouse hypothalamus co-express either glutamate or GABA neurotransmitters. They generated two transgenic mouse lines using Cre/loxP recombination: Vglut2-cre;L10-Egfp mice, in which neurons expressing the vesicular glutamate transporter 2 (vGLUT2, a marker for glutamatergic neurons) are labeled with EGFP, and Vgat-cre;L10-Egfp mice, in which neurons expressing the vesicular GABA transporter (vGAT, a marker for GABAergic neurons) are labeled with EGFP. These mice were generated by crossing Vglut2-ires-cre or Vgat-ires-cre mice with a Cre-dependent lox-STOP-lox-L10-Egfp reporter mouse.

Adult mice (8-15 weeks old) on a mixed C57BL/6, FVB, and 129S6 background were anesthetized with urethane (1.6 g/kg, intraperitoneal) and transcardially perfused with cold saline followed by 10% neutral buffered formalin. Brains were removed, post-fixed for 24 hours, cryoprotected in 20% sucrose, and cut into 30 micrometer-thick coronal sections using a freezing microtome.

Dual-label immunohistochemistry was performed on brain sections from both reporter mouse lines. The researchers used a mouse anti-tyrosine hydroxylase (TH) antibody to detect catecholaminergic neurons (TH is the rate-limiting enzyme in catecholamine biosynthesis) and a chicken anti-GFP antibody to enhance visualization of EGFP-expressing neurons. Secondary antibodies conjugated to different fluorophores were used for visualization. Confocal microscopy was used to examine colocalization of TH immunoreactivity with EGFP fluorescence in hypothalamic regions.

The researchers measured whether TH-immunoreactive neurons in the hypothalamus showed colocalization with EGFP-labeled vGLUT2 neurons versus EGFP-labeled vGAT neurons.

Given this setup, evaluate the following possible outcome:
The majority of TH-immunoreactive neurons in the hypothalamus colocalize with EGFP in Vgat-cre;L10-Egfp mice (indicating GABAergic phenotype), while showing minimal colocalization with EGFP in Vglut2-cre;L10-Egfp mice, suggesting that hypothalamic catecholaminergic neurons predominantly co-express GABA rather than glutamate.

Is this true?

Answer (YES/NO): YES